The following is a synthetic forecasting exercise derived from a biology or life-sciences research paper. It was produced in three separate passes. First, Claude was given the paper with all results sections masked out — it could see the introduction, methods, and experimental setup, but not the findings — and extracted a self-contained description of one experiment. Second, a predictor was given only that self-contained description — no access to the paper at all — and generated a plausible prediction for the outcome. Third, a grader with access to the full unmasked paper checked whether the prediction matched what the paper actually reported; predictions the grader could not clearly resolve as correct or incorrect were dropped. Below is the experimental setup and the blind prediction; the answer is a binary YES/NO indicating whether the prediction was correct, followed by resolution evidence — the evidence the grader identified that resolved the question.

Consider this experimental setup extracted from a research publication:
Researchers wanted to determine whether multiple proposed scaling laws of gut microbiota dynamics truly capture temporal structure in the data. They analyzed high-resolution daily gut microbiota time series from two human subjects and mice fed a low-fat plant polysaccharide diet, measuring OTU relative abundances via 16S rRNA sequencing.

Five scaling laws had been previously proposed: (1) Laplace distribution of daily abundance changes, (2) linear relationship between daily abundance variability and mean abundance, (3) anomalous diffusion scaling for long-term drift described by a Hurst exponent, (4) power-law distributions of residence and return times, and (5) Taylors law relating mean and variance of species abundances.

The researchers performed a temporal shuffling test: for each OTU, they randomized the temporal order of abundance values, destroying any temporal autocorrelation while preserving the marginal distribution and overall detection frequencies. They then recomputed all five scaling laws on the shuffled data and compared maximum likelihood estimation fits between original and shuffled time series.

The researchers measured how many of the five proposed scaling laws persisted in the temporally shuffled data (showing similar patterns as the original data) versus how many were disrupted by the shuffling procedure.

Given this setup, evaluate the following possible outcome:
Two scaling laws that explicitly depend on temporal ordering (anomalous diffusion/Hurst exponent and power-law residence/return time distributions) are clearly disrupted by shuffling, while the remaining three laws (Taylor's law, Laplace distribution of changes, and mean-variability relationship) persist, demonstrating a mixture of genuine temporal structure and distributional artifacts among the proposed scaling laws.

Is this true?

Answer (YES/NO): NO